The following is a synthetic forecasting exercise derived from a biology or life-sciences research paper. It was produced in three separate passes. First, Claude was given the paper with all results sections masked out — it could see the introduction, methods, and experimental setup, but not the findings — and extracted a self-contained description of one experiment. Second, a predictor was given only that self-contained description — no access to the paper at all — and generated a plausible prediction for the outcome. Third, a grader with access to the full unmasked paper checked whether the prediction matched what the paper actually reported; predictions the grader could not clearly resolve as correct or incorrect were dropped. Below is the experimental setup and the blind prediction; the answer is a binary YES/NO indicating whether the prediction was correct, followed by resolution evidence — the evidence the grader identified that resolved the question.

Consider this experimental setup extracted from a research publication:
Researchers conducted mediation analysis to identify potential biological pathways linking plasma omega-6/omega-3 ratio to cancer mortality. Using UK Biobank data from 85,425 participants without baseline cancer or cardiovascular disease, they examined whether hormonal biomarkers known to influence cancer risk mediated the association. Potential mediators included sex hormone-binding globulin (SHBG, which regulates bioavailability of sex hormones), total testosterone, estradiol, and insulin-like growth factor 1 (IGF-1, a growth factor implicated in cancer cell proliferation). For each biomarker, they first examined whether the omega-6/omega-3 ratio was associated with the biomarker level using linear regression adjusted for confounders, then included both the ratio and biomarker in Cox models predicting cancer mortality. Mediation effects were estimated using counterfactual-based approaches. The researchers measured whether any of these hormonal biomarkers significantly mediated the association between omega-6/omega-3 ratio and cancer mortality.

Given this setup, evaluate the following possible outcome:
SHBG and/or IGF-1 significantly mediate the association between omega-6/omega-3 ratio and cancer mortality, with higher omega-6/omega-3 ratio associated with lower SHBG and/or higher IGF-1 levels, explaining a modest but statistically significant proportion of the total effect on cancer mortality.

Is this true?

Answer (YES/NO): NO